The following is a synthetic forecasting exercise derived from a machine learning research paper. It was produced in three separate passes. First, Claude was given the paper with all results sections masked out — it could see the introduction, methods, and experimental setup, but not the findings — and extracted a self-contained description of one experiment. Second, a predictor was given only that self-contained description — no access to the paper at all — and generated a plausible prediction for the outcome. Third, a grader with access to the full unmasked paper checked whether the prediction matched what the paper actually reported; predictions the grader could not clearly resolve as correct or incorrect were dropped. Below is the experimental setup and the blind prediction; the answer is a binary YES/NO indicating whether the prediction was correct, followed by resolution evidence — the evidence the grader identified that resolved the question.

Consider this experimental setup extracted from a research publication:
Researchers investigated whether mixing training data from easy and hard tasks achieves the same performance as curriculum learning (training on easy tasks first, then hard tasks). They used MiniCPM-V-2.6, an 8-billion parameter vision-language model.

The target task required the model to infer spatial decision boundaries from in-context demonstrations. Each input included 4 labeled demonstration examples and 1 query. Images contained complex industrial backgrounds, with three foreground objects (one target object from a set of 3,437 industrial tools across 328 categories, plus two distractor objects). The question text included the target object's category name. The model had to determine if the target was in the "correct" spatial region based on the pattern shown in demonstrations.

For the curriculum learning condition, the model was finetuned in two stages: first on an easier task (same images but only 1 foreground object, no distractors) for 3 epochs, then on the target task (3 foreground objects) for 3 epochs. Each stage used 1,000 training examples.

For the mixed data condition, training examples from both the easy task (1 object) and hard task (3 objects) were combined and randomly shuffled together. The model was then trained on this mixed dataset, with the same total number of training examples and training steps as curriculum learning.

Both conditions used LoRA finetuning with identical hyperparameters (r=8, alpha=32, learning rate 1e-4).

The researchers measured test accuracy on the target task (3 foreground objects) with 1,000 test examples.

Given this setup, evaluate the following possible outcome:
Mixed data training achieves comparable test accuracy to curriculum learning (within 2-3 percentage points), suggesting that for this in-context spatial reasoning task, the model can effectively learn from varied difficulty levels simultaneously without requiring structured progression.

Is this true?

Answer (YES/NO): NO